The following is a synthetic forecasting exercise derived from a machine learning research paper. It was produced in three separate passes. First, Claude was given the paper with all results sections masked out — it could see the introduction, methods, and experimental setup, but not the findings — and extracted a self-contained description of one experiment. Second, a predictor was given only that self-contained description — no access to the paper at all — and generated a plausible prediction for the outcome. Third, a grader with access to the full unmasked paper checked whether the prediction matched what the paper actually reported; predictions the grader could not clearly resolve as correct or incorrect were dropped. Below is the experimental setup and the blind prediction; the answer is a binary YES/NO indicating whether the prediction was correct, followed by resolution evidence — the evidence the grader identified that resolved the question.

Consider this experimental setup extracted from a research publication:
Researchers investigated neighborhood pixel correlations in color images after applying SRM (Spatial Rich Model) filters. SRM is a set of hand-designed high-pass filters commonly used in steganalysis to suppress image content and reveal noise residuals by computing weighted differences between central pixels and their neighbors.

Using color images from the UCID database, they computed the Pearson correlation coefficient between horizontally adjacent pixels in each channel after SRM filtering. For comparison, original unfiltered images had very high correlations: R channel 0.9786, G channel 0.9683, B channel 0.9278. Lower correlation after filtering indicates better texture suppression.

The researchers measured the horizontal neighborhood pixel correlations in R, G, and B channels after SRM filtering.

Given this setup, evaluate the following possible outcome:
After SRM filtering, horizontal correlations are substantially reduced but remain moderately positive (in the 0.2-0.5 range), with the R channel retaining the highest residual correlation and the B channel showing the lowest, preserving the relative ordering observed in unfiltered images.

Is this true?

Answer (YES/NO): NO